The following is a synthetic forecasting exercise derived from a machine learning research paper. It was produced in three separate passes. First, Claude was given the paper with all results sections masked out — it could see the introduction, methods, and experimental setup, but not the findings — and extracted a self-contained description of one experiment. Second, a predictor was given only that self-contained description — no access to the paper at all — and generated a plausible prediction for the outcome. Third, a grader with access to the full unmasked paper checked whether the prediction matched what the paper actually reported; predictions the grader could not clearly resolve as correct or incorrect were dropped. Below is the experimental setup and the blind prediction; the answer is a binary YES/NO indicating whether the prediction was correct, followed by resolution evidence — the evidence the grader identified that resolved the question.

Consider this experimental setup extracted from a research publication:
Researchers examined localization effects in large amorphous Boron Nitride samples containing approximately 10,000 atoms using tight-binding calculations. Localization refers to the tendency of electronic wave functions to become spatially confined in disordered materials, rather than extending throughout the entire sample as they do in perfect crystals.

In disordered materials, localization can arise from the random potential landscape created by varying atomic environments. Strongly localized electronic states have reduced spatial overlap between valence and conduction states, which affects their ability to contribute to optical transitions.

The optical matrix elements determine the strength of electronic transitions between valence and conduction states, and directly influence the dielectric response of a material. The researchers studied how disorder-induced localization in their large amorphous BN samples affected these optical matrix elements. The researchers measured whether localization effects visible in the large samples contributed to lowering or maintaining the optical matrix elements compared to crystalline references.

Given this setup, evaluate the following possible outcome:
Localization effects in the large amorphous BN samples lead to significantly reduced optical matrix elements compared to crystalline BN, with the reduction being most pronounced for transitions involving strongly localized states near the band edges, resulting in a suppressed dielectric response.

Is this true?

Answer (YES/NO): NO